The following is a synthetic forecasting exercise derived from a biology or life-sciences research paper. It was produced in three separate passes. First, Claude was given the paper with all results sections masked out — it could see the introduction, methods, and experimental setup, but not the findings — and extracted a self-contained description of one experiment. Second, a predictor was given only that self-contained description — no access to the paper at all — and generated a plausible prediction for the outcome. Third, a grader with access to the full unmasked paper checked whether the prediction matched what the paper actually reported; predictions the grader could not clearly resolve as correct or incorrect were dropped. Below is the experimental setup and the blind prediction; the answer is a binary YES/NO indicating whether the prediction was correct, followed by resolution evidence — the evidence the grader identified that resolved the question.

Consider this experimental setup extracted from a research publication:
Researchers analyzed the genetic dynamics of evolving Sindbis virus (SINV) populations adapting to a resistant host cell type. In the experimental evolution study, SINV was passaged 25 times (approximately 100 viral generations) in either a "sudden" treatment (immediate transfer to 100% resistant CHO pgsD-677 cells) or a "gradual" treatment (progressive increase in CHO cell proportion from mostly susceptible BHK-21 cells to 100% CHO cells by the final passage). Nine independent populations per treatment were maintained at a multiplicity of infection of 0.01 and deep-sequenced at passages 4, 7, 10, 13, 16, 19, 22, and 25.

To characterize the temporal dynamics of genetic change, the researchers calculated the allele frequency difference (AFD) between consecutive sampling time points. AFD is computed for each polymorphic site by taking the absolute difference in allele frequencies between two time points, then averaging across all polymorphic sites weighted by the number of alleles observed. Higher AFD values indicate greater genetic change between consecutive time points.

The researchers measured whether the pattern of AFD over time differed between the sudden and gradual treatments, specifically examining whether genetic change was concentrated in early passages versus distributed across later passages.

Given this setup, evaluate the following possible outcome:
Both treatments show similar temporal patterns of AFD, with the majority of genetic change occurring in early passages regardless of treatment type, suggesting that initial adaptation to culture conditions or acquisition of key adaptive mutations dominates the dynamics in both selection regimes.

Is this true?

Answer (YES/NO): NO